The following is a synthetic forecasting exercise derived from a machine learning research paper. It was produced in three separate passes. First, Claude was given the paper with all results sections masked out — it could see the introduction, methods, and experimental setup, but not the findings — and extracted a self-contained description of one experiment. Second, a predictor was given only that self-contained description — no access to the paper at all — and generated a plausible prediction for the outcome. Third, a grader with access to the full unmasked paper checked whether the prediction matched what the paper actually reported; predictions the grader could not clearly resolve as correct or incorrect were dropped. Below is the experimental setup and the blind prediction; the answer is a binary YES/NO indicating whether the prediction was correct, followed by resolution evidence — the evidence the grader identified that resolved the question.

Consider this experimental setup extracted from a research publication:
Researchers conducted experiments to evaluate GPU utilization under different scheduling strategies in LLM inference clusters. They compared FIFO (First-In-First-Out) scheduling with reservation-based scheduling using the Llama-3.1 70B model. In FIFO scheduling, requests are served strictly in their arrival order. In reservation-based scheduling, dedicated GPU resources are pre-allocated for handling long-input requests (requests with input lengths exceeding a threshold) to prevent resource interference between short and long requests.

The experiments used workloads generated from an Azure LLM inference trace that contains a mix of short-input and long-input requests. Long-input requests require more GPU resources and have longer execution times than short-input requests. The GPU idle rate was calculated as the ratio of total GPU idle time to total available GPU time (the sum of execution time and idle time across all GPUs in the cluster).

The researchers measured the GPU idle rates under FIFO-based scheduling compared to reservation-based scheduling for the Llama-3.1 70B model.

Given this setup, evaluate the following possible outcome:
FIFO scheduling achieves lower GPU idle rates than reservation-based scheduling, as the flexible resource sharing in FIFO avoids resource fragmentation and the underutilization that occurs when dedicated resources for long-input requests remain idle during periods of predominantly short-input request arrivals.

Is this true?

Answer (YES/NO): YES